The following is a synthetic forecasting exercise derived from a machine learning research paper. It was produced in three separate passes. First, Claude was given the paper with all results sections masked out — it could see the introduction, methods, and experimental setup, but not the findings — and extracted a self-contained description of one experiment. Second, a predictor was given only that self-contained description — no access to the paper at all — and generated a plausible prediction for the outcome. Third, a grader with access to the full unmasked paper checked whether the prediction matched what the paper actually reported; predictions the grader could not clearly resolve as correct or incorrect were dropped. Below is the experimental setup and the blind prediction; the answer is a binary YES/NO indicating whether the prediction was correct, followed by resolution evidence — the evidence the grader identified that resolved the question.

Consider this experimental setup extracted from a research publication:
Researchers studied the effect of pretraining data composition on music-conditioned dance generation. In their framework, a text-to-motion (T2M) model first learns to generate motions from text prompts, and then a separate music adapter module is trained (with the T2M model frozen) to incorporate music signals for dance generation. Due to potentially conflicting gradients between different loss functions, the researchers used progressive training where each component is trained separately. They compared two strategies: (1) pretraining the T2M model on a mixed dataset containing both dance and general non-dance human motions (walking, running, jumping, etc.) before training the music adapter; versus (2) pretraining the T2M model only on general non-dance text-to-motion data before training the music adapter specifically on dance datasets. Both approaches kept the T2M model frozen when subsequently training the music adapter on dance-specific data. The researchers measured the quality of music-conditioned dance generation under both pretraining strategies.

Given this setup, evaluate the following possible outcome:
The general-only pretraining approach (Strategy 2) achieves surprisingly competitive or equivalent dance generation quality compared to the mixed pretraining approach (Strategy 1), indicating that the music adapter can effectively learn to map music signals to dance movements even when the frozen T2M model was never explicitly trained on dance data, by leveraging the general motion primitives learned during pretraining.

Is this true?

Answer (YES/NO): NO